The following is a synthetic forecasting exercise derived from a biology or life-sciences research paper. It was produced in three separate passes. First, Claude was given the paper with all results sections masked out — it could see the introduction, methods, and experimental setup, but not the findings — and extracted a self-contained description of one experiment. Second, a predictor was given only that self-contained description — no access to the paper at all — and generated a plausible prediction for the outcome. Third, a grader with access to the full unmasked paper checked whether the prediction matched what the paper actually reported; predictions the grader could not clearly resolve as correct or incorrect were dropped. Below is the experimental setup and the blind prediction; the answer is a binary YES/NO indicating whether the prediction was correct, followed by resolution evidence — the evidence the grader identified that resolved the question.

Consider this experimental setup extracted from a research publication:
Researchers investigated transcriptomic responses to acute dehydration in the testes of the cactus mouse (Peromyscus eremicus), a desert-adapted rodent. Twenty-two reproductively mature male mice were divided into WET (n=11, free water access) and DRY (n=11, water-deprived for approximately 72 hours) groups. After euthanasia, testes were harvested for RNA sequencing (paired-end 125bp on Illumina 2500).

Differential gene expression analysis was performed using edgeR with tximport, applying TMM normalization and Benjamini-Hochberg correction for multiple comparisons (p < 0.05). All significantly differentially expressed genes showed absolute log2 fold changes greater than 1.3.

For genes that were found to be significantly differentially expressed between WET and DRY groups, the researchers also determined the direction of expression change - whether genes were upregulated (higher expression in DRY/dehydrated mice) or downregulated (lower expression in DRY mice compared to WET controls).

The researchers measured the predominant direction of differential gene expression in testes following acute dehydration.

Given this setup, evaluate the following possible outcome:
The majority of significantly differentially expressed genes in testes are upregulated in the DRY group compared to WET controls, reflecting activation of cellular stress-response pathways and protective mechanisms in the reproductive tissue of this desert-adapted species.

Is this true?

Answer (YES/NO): NO